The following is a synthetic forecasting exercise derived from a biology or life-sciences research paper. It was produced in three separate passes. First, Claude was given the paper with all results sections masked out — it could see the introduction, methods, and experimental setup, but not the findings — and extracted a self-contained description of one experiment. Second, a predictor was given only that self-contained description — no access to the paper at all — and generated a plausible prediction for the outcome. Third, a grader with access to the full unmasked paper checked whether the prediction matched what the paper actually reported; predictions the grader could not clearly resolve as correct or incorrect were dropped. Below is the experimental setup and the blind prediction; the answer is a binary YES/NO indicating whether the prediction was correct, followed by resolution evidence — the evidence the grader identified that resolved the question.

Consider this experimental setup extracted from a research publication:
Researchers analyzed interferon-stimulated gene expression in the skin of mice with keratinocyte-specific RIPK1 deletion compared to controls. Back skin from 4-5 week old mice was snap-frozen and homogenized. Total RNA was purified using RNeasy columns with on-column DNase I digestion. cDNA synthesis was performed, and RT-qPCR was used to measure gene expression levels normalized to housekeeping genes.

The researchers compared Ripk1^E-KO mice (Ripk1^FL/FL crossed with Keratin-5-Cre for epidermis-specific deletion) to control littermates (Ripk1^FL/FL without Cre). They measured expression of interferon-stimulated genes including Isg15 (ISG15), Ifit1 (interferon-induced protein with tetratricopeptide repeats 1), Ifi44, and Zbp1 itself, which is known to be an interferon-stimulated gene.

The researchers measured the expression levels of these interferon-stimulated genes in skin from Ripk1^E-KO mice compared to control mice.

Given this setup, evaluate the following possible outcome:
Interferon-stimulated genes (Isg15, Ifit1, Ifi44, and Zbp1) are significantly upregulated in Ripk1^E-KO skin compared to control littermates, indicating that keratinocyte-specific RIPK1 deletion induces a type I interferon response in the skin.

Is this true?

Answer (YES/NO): YES